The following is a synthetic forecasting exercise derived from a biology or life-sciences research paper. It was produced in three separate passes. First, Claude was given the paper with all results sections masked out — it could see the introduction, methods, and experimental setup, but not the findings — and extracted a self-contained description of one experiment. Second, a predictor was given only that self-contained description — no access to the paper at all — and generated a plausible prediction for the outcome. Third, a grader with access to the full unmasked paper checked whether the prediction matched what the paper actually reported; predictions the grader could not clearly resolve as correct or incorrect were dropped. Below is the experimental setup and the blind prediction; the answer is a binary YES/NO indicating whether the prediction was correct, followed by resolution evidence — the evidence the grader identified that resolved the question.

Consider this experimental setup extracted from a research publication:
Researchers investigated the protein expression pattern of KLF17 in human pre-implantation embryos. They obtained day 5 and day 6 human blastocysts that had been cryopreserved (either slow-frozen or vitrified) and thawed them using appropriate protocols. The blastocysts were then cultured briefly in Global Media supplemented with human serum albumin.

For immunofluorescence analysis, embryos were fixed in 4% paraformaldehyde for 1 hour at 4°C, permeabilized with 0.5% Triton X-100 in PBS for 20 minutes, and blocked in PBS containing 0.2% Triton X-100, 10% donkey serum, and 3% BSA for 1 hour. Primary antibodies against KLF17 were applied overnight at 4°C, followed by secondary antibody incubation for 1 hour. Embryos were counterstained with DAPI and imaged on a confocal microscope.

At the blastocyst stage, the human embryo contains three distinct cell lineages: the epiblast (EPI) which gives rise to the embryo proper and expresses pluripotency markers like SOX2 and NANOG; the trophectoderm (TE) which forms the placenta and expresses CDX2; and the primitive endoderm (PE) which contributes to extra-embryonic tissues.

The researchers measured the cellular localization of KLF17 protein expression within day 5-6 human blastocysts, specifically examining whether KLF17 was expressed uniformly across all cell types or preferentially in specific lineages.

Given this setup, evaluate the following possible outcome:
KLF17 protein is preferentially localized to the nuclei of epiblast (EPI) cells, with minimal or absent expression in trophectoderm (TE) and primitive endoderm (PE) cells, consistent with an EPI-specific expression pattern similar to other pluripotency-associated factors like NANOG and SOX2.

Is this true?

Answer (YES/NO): NO